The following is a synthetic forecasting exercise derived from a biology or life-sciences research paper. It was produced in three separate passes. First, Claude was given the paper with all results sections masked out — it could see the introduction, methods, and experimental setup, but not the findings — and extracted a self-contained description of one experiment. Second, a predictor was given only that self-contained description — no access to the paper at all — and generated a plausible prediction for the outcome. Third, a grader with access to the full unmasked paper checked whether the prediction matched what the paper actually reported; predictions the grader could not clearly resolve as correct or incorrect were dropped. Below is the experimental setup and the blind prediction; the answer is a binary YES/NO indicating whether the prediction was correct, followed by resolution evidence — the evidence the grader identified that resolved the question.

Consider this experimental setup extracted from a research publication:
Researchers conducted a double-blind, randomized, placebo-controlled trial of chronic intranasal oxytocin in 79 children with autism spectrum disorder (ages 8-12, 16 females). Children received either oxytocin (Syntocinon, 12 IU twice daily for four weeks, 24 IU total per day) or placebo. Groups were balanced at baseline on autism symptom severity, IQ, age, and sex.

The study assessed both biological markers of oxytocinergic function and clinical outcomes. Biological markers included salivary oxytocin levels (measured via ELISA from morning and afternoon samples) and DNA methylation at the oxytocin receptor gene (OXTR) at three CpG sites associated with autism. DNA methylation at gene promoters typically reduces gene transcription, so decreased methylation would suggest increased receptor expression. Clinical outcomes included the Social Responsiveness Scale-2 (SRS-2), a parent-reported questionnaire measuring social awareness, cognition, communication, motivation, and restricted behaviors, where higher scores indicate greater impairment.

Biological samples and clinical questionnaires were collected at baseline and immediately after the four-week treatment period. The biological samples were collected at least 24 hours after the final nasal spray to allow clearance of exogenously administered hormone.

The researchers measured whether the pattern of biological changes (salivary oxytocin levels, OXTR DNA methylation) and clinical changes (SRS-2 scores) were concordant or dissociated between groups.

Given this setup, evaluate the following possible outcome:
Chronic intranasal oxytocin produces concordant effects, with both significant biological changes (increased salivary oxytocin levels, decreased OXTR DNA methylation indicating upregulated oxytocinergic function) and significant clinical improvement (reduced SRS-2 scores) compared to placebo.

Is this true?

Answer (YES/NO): NO